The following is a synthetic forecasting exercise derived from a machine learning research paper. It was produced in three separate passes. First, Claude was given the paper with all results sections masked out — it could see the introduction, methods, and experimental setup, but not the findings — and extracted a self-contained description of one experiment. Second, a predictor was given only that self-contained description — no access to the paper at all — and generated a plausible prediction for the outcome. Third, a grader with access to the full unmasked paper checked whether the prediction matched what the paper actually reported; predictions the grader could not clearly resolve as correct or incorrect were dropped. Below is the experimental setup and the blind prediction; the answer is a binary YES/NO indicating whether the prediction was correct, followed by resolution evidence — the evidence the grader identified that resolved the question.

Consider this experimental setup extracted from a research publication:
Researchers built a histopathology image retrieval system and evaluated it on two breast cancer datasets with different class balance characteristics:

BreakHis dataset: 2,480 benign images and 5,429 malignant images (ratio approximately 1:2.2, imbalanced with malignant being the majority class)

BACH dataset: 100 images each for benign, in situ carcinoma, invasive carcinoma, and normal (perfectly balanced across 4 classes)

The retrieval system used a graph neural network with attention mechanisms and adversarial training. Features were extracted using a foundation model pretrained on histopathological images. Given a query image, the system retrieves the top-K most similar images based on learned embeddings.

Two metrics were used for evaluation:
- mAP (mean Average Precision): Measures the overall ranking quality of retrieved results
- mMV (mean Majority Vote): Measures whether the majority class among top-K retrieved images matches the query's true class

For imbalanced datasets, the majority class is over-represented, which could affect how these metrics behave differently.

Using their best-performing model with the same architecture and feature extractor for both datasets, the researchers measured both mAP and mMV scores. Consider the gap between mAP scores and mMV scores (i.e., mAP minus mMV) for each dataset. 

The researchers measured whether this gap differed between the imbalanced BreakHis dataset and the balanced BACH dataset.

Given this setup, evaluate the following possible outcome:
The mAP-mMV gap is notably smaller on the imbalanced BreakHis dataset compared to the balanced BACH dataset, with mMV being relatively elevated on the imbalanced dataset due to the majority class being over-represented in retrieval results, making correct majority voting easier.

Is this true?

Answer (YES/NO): NO